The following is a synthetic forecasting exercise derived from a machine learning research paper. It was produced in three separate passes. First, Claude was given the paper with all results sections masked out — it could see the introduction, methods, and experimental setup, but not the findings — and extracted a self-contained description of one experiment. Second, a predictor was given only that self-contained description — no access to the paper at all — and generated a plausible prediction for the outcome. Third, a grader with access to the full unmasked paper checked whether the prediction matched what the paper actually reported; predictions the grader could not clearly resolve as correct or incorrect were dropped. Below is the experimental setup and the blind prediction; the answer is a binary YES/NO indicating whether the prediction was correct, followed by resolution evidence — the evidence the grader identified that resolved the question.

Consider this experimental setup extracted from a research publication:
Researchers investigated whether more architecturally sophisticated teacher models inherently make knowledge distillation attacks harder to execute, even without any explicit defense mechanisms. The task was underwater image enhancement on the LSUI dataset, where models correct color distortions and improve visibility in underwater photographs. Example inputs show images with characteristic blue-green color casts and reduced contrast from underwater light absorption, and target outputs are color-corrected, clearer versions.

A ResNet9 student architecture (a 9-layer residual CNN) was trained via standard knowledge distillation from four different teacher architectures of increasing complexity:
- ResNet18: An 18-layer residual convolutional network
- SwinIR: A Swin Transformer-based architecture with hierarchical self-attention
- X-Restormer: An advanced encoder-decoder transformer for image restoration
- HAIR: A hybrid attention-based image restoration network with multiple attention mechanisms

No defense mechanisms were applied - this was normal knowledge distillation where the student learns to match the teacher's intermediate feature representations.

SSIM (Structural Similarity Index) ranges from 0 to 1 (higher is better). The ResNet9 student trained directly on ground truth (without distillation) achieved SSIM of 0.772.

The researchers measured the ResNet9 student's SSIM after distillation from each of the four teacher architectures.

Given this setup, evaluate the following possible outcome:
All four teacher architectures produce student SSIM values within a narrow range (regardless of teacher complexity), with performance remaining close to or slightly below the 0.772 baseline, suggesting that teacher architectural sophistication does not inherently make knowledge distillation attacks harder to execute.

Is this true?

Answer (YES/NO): NO